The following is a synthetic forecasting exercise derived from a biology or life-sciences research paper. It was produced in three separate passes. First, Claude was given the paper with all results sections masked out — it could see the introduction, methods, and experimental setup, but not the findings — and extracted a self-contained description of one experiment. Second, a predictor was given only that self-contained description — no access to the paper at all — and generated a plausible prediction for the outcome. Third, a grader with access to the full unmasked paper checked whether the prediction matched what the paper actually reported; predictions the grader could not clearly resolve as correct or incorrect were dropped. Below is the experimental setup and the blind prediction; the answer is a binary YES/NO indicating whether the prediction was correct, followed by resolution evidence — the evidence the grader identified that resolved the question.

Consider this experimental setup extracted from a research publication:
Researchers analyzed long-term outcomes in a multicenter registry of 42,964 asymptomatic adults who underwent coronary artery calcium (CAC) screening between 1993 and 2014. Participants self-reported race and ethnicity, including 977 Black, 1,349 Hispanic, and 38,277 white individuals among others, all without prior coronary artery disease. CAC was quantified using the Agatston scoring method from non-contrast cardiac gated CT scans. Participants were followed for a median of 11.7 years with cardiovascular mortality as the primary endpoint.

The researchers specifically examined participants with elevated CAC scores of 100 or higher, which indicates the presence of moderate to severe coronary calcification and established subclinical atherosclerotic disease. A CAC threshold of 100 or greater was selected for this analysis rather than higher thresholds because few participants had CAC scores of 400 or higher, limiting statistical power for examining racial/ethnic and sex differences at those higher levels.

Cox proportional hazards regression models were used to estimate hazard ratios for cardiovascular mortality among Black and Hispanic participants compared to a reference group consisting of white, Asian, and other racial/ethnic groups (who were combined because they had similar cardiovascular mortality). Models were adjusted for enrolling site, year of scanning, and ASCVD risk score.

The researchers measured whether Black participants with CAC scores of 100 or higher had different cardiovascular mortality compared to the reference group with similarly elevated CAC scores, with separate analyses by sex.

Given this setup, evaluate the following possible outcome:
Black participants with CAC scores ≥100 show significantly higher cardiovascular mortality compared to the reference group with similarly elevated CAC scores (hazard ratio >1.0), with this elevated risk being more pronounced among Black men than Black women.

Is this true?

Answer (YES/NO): NO